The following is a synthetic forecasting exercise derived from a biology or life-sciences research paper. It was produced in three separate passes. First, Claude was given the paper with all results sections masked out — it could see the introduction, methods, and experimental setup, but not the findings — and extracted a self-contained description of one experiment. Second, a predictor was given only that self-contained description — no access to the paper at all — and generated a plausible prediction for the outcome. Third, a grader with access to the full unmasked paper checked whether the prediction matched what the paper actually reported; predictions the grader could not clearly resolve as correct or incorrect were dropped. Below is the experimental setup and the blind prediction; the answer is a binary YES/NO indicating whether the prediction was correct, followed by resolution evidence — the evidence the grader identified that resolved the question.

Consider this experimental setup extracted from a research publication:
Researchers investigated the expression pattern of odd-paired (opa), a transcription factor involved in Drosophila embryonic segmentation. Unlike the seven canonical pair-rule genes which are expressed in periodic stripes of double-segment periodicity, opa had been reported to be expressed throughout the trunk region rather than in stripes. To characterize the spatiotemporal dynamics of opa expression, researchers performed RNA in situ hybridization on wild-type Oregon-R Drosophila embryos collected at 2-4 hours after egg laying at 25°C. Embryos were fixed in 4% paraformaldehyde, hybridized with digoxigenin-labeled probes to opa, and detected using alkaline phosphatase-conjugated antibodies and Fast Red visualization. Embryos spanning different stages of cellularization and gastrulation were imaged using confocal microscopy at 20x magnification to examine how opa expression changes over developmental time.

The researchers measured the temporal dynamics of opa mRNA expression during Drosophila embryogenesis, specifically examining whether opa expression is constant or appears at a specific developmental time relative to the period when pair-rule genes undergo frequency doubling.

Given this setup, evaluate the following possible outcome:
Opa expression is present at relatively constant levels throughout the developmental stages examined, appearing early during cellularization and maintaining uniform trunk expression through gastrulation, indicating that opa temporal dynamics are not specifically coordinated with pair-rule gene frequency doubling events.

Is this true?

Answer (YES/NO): NO